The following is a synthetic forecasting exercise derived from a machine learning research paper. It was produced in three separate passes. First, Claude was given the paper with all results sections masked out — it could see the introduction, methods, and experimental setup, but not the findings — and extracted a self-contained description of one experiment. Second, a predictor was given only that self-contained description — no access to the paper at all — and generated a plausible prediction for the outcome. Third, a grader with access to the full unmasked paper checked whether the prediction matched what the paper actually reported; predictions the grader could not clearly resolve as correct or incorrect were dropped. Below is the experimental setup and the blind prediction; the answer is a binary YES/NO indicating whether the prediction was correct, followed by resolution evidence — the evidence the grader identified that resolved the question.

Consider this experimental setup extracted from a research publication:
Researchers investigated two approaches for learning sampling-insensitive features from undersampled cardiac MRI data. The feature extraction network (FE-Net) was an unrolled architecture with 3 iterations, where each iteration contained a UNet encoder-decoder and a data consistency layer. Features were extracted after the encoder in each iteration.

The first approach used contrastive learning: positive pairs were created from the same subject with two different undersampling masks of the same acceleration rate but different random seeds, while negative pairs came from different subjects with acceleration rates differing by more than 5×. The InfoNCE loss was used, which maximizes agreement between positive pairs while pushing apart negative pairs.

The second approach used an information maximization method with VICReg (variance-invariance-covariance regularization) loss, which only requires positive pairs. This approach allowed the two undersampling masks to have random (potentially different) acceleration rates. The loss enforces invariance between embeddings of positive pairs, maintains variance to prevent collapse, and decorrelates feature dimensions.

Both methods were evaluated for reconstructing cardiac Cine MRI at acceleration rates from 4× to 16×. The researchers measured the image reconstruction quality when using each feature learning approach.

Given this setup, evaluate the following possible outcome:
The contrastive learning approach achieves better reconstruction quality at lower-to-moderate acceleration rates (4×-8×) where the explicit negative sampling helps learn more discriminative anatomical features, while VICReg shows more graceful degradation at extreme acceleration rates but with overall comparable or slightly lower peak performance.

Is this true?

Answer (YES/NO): NO